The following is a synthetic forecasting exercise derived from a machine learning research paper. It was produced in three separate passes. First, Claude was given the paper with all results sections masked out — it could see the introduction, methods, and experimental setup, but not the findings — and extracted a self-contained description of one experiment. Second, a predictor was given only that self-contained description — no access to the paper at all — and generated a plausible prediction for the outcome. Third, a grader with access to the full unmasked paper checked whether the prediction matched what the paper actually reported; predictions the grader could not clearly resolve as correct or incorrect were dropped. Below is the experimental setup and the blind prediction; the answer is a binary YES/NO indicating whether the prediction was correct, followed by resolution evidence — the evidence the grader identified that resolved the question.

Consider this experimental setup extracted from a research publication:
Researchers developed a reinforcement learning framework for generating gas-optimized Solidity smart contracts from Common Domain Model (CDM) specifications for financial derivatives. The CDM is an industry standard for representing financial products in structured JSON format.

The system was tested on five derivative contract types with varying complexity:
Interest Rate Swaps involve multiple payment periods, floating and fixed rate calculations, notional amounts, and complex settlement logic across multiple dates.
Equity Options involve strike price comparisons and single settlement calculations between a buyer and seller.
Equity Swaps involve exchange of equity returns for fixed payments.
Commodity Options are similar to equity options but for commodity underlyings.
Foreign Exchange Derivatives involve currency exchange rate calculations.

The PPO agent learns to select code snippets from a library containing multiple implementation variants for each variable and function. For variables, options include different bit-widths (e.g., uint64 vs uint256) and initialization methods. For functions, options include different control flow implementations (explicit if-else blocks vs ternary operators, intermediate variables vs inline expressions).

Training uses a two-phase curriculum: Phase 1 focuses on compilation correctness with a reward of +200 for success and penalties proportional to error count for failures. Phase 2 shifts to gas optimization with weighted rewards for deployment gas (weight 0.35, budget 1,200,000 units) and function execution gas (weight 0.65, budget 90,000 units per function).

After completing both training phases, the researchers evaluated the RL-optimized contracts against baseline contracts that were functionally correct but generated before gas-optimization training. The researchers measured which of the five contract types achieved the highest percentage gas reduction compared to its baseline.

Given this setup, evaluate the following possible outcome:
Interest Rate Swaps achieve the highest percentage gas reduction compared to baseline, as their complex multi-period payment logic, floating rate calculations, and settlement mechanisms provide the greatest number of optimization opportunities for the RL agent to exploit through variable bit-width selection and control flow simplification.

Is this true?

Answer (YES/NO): YES